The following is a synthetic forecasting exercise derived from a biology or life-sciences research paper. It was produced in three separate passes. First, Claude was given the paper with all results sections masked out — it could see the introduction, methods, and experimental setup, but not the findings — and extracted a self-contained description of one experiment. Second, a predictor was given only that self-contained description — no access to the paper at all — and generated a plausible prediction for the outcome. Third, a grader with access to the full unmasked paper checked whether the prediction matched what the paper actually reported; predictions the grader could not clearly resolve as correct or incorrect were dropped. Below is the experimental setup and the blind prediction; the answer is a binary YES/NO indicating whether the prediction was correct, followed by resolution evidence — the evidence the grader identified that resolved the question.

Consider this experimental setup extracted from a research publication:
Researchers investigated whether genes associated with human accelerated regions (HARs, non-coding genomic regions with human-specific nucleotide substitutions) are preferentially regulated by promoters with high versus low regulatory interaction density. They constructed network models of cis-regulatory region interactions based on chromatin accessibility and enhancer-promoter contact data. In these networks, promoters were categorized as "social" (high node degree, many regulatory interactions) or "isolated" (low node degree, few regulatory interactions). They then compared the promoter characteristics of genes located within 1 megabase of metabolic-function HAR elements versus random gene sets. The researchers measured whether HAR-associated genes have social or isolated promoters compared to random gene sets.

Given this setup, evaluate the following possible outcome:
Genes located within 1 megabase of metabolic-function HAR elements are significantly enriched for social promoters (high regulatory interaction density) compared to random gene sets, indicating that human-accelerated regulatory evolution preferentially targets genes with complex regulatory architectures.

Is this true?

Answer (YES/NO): YES